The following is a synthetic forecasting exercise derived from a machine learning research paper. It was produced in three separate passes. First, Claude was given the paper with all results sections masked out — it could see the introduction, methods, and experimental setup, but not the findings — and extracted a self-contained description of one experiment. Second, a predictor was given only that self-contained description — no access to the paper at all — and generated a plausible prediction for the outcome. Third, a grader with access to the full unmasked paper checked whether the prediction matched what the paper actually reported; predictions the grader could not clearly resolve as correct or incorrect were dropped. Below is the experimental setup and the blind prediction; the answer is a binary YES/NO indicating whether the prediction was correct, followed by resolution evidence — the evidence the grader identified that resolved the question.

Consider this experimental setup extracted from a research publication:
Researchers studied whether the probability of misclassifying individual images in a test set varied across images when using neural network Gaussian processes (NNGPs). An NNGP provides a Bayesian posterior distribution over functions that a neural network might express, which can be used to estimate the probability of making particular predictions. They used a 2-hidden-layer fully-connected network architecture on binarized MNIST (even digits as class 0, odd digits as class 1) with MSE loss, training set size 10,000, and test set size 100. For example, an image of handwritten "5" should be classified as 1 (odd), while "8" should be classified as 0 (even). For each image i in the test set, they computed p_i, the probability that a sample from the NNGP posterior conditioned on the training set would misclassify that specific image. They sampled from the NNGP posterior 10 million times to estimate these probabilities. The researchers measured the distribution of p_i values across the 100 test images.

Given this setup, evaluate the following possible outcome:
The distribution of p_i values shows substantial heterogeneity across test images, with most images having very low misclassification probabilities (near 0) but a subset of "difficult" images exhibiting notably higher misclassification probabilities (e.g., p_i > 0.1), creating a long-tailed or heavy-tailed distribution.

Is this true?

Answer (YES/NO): YES